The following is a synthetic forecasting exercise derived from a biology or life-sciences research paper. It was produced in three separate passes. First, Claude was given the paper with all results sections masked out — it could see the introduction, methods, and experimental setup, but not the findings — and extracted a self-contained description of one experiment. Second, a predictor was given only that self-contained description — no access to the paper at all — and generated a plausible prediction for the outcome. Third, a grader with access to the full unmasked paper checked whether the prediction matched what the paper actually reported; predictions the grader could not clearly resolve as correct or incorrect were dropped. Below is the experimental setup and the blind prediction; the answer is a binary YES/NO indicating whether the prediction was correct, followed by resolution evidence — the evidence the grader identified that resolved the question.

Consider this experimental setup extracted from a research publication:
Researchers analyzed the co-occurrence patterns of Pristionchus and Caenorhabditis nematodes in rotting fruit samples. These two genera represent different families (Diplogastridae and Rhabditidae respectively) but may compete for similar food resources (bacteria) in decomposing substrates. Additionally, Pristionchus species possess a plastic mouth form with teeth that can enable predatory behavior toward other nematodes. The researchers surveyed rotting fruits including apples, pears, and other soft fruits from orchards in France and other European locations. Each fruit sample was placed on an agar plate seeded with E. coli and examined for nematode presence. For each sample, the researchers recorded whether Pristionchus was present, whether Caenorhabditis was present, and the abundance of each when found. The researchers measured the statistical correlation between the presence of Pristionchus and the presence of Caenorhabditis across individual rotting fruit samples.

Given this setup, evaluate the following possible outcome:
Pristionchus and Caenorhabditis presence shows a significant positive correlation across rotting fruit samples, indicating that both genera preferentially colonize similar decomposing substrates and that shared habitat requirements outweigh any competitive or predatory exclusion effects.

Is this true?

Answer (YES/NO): YES